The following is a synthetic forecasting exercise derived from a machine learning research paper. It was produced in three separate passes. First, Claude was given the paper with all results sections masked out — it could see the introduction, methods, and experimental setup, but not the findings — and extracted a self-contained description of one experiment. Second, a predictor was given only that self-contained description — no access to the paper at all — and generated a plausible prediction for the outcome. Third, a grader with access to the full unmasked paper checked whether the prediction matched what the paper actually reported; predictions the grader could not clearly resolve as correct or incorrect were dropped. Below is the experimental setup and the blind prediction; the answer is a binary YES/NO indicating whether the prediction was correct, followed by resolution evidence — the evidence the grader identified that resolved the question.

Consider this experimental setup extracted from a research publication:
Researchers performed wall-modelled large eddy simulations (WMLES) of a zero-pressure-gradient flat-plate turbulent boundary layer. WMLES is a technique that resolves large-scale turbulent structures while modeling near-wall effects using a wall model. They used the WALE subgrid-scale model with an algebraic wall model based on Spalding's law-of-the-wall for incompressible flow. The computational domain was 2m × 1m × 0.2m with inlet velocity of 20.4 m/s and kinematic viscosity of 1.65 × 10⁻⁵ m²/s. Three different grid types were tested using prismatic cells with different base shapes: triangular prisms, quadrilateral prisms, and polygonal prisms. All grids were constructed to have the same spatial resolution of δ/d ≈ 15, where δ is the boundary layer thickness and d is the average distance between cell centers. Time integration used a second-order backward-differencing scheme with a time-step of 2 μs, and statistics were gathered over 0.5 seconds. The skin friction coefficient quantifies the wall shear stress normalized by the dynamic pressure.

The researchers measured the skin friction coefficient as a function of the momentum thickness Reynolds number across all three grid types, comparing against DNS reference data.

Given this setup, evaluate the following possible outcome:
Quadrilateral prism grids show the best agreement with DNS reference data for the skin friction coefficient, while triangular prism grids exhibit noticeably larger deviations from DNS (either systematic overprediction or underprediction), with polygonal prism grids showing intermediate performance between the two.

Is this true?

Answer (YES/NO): NO